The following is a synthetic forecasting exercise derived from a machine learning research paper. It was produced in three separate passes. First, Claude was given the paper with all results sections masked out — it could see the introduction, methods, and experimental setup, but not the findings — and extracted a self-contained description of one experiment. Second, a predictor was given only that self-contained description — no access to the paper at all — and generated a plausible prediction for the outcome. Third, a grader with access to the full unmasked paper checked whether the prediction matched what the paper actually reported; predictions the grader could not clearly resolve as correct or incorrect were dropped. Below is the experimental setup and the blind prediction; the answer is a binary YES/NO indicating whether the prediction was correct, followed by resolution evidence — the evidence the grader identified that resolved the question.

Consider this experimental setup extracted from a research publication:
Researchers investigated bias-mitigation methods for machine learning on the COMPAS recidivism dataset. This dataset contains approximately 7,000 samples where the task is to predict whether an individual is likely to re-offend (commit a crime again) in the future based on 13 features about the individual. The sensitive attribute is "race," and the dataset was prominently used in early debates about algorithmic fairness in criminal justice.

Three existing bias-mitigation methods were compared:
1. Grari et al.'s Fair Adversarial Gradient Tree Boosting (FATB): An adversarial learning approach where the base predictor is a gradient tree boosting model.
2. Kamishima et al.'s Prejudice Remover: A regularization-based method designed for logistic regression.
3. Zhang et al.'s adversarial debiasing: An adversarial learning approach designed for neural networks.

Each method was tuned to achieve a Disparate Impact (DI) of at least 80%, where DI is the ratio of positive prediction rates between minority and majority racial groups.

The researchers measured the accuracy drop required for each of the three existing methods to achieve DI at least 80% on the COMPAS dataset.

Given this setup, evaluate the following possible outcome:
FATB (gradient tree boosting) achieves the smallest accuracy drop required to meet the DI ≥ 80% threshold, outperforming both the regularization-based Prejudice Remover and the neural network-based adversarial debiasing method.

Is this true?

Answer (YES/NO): NO